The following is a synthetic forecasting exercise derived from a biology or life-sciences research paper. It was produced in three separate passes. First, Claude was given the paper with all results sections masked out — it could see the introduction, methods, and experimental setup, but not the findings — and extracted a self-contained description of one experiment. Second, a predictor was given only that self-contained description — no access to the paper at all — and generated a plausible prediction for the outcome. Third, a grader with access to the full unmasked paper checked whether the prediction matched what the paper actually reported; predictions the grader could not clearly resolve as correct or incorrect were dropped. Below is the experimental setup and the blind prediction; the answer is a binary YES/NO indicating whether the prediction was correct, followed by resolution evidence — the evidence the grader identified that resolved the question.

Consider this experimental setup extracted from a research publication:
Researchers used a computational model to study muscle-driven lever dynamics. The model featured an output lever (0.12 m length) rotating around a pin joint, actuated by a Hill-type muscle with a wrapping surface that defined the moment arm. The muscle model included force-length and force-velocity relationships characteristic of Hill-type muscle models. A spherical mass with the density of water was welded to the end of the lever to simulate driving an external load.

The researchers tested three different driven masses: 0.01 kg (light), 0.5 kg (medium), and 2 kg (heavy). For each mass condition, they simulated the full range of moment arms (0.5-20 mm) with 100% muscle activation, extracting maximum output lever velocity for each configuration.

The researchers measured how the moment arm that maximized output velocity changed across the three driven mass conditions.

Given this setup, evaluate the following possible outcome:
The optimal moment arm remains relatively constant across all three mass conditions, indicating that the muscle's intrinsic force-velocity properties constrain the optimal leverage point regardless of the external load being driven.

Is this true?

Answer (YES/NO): NO